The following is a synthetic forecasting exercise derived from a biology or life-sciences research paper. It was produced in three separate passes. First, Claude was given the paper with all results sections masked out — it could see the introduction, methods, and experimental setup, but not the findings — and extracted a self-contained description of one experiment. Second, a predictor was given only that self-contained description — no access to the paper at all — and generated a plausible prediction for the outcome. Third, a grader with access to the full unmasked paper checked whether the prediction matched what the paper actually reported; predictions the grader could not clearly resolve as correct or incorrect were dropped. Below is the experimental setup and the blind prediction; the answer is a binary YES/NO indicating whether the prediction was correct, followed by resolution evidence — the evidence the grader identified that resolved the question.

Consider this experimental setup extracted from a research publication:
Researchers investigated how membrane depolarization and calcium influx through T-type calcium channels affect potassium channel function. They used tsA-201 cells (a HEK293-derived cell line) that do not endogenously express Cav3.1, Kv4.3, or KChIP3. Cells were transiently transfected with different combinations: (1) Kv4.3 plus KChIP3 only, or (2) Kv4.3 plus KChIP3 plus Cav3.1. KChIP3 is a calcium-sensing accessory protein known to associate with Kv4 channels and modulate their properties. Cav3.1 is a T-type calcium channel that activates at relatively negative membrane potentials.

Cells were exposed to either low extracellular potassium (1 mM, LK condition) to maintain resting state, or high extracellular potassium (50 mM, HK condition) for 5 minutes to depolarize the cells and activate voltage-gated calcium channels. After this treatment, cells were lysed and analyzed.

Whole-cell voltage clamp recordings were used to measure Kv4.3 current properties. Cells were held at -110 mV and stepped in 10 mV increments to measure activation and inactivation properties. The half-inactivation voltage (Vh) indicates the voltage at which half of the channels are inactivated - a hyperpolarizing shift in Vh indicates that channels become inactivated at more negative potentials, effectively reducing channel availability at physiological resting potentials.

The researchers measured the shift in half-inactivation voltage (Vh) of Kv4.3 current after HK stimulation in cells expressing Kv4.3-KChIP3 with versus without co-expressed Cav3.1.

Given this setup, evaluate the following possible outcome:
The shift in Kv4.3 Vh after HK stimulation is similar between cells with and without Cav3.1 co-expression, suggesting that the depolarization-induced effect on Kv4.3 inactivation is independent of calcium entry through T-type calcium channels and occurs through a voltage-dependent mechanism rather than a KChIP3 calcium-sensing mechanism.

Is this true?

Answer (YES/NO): NO